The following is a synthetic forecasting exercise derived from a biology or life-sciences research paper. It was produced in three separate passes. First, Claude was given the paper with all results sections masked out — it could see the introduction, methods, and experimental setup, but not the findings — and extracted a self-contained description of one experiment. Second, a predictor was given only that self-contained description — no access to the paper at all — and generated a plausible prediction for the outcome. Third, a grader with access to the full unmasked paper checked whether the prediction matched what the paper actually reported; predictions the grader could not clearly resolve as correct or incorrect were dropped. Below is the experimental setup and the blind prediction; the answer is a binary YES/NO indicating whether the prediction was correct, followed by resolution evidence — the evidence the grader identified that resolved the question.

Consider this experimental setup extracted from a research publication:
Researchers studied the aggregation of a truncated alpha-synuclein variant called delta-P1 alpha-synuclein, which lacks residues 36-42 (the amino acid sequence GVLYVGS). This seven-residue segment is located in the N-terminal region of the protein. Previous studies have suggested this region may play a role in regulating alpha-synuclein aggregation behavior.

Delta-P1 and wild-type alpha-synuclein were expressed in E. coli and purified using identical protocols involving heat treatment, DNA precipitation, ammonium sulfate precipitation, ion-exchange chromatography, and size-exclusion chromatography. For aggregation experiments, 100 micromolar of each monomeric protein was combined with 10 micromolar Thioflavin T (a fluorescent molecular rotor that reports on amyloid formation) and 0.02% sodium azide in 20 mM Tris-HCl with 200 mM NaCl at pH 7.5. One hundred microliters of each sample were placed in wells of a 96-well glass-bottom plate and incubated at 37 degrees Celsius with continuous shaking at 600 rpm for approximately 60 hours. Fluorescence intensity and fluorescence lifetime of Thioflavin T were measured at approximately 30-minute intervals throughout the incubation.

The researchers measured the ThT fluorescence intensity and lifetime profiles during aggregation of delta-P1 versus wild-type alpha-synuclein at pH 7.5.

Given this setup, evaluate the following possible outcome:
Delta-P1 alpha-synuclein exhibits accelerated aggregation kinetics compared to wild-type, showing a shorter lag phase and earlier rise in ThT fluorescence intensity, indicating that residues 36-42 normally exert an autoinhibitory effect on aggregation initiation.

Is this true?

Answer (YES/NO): NO